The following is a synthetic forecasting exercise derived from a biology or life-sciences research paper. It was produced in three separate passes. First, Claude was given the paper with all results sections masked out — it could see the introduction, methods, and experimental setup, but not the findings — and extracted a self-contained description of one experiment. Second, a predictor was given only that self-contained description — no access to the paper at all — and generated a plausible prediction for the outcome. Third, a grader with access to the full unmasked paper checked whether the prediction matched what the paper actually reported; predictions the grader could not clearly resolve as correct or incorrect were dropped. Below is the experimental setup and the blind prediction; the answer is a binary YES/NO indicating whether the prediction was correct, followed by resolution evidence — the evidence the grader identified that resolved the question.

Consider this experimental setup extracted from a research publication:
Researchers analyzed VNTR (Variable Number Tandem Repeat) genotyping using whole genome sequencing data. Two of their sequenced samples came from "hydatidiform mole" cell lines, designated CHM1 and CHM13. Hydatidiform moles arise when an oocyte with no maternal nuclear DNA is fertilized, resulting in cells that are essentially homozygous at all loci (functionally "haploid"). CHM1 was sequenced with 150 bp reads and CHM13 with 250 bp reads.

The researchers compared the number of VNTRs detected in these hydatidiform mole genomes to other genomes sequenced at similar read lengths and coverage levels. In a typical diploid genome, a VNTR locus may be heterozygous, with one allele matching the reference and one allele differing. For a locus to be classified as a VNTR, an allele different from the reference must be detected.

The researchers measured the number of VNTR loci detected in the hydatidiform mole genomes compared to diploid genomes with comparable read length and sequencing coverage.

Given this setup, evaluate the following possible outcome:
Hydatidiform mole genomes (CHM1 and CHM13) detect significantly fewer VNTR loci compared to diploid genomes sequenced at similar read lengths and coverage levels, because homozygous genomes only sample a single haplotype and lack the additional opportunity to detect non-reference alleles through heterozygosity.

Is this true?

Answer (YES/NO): YES